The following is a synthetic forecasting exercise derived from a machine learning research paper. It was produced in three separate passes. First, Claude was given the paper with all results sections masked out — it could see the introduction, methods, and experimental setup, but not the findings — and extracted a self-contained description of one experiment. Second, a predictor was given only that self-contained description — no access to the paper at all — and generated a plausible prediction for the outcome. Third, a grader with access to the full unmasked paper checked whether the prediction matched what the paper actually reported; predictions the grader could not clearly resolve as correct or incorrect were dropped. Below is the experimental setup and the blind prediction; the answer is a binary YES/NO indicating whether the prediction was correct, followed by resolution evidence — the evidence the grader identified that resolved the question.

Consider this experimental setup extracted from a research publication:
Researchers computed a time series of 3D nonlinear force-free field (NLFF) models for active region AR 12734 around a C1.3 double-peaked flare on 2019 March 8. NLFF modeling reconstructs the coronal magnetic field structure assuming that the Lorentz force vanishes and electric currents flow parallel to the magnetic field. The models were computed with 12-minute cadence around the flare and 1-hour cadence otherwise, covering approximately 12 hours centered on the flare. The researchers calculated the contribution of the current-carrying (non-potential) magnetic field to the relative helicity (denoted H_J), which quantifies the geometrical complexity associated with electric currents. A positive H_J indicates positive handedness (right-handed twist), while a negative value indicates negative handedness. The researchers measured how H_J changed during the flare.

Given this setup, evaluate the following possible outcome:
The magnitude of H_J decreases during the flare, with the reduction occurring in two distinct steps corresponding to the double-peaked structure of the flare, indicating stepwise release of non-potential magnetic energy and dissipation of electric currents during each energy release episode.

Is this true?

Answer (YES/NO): NO